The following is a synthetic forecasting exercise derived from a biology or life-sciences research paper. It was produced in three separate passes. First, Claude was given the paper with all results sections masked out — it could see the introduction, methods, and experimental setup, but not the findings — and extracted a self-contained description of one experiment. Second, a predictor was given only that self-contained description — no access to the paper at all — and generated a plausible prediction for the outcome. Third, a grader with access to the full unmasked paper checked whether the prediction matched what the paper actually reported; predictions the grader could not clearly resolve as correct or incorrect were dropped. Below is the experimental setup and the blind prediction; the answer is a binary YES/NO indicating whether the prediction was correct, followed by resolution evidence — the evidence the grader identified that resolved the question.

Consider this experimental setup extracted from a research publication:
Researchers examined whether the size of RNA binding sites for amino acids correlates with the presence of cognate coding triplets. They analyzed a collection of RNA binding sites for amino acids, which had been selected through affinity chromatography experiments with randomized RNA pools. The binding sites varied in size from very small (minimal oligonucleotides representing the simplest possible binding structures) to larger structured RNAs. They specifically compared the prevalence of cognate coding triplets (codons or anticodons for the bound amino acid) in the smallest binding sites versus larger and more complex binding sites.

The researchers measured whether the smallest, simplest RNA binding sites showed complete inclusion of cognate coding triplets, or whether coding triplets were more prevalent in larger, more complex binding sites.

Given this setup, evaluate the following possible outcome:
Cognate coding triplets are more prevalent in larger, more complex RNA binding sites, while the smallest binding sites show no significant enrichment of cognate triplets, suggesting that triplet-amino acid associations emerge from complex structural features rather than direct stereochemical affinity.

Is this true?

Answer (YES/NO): NO